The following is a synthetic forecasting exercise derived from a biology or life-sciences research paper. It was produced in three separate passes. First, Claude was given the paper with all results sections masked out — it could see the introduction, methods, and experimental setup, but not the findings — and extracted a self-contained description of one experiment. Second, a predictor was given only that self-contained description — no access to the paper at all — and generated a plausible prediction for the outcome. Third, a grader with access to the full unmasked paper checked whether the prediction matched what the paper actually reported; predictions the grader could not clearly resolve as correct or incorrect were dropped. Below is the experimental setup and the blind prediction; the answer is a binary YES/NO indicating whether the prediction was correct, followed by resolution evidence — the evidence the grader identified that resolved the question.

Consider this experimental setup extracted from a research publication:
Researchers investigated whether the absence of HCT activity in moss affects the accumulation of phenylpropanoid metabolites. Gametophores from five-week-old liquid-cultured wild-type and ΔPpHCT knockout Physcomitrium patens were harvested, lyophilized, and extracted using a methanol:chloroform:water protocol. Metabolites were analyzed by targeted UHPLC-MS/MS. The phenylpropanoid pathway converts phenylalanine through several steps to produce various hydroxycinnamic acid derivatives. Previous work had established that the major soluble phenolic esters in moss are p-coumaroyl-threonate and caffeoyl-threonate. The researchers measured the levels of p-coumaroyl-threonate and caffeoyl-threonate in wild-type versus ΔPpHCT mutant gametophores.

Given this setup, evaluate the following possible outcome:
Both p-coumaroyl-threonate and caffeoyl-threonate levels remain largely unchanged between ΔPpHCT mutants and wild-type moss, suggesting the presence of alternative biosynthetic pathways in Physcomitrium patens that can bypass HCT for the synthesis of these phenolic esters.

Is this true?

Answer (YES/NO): NO